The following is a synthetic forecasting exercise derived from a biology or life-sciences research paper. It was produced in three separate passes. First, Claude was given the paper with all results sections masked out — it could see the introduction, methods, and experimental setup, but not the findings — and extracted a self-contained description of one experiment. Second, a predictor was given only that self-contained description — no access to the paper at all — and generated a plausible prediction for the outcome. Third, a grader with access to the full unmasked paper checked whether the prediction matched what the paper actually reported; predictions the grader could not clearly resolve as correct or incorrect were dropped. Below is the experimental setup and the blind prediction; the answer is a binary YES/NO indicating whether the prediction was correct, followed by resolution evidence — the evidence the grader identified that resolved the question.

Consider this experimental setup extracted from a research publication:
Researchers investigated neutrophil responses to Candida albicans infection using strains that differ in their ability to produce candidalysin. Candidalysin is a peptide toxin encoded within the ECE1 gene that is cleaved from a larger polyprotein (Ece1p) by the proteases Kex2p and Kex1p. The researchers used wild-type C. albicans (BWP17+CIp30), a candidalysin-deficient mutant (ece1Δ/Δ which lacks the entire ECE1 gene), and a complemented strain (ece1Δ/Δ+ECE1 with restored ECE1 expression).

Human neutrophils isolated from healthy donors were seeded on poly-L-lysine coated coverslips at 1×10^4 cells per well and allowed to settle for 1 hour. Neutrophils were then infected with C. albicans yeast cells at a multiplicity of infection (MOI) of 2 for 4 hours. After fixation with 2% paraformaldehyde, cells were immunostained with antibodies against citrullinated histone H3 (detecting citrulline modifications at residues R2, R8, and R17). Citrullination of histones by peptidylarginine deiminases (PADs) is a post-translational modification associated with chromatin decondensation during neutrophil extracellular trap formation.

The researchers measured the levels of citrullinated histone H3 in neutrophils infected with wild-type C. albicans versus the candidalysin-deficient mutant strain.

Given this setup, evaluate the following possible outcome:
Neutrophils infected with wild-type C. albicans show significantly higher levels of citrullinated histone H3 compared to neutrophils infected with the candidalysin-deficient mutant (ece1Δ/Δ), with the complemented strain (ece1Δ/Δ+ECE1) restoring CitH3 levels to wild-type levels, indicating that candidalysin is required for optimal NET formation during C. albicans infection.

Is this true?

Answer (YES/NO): YES